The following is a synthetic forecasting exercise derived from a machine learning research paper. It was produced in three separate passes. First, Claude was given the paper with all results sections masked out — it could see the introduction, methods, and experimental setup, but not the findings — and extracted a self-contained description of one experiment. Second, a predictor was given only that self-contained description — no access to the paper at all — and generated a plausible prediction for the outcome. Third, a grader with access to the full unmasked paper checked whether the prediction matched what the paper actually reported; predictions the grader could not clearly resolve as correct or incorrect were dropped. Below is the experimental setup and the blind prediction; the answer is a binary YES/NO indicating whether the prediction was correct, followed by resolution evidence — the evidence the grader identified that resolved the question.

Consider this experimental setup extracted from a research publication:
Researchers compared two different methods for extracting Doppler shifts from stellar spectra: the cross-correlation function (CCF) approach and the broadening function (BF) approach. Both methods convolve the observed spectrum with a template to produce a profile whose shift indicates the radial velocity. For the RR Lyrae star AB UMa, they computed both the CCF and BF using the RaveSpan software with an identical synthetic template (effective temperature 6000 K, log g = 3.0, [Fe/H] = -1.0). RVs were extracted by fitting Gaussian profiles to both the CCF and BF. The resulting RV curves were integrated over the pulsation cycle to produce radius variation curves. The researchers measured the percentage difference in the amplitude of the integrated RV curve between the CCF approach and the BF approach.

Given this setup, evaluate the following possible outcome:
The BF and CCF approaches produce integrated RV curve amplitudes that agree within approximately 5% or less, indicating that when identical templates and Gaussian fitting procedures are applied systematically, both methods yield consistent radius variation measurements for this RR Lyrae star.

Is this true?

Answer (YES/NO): YES